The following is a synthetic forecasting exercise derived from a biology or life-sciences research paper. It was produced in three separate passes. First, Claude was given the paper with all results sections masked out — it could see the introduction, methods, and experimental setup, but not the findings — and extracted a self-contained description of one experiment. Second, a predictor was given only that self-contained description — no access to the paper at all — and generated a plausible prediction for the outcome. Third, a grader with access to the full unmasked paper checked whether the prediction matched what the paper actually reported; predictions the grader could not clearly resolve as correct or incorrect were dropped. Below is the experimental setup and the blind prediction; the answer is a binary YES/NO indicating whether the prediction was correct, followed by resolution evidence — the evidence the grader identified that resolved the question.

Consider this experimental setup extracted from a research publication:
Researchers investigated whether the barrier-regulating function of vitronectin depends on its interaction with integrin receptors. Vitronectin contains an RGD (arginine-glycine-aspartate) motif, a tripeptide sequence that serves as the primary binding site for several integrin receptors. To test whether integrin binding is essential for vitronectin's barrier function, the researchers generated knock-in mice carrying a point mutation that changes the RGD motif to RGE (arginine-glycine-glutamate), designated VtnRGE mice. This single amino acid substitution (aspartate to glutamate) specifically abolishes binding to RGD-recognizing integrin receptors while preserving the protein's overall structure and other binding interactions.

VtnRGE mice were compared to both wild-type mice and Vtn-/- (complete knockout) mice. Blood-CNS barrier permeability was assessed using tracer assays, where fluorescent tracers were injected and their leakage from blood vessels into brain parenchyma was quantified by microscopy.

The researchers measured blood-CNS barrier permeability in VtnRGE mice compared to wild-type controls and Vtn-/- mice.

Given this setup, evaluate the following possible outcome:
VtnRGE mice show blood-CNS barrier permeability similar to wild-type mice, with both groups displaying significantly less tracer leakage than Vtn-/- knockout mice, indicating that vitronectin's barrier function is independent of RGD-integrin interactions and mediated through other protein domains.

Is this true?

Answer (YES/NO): NO